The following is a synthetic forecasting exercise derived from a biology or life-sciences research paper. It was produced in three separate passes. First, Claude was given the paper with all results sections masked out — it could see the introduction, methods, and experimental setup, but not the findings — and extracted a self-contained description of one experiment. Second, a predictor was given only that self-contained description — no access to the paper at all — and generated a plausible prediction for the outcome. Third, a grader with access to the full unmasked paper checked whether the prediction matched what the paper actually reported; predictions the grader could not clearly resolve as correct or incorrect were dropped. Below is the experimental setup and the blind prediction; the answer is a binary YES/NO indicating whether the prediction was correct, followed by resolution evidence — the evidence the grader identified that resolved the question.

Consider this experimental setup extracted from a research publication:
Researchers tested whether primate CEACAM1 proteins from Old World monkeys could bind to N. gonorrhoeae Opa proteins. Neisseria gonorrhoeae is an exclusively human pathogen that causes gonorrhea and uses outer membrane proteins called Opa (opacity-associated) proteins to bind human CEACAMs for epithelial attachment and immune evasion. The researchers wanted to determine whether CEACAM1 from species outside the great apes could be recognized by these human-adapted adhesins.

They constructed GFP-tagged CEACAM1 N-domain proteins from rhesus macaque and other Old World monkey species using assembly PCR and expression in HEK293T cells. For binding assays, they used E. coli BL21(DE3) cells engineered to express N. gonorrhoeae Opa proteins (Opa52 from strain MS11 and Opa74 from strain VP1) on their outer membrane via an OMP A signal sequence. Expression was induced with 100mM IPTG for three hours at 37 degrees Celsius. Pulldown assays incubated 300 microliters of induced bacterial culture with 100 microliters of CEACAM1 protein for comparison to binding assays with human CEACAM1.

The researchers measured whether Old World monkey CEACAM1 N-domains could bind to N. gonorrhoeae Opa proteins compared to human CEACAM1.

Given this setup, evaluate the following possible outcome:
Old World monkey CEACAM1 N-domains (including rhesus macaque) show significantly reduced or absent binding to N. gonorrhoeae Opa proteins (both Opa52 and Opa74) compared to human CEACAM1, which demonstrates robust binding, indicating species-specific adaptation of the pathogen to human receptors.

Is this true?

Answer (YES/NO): NO